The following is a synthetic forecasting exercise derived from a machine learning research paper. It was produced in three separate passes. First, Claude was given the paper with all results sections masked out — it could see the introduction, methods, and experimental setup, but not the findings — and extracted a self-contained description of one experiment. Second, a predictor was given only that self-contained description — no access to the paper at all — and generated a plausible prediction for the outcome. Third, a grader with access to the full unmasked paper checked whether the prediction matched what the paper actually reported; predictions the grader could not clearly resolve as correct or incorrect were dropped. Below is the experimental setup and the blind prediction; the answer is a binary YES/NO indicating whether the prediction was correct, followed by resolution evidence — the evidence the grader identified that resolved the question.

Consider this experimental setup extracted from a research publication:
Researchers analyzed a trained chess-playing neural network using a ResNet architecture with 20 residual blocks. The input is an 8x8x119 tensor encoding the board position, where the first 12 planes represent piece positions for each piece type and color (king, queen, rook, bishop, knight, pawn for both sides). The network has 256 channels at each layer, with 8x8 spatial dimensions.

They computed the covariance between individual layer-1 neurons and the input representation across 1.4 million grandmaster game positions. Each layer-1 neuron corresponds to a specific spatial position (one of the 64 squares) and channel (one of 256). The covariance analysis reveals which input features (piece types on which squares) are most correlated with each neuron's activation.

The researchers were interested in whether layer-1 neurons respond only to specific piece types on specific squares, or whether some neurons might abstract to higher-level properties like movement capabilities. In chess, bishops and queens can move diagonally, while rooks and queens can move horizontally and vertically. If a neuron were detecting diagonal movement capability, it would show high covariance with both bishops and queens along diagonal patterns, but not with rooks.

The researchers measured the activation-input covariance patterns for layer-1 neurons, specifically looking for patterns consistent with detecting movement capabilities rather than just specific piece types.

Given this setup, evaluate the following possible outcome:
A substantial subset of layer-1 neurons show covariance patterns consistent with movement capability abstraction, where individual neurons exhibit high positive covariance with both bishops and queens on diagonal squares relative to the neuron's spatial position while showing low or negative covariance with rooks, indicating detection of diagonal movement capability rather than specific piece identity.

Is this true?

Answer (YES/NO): NO